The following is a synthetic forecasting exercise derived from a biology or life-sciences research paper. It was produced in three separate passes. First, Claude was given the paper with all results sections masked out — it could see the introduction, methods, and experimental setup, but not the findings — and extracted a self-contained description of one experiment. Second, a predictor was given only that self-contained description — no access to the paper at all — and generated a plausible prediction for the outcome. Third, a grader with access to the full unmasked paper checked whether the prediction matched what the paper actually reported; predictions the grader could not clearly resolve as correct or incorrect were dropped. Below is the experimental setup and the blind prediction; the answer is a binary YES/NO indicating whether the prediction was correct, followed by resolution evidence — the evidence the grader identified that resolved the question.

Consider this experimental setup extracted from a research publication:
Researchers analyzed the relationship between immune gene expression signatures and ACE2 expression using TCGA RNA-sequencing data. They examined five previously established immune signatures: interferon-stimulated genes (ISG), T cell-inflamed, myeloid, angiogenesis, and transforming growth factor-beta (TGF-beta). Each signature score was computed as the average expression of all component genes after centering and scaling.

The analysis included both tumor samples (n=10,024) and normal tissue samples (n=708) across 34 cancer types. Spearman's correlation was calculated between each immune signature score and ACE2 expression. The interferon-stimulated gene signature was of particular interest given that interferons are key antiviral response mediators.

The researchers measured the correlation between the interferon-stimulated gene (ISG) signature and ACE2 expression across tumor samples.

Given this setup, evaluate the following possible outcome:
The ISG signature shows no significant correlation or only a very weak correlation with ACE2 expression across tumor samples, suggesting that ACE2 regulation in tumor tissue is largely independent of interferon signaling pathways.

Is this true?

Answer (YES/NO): NO